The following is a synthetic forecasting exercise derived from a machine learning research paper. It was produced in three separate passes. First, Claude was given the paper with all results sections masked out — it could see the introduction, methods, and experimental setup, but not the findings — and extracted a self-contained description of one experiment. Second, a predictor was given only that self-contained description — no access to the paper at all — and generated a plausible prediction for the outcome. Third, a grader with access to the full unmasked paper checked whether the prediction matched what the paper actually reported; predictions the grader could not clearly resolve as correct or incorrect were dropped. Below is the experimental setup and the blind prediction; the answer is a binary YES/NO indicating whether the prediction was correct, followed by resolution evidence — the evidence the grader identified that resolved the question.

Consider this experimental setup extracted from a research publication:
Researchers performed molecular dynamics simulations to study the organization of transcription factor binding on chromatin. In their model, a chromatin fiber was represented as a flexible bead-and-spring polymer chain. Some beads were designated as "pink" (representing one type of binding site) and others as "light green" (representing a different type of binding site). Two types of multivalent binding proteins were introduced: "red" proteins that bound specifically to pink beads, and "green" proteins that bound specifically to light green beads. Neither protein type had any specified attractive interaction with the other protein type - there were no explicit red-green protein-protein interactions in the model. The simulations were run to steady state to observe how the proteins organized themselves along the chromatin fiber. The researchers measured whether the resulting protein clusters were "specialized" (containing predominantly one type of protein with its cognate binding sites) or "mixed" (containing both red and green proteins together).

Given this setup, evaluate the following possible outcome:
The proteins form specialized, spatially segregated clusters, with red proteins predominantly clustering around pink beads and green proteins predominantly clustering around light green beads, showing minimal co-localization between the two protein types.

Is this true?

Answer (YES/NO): YES